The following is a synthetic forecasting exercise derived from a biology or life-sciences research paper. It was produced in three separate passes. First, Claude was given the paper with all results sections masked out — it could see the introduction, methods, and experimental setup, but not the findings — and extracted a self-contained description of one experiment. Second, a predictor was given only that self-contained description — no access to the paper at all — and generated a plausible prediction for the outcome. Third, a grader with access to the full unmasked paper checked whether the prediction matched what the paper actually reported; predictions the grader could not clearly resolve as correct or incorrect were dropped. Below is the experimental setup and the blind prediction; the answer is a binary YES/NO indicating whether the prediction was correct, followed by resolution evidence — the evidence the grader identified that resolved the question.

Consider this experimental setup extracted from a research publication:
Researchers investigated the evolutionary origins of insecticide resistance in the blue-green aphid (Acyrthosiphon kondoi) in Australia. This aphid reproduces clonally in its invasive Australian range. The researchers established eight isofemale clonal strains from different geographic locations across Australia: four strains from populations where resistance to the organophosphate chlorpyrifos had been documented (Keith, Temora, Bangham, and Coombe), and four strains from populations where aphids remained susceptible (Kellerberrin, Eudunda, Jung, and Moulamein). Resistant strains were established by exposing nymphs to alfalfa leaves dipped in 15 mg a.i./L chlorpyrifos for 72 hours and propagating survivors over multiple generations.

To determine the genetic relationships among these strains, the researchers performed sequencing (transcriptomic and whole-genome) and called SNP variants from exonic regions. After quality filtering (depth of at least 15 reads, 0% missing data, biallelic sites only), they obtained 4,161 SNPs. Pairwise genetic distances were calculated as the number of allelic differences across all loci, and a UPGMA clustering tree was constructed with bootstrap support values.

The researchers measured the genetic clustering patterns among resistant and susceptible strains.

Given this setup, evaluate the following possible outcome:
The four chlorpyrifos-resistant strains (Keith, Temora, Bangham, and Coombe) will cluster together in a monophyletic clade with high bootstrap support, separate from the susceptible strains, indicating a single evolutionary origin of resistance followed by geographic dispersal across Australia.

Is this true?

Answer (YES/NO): YES